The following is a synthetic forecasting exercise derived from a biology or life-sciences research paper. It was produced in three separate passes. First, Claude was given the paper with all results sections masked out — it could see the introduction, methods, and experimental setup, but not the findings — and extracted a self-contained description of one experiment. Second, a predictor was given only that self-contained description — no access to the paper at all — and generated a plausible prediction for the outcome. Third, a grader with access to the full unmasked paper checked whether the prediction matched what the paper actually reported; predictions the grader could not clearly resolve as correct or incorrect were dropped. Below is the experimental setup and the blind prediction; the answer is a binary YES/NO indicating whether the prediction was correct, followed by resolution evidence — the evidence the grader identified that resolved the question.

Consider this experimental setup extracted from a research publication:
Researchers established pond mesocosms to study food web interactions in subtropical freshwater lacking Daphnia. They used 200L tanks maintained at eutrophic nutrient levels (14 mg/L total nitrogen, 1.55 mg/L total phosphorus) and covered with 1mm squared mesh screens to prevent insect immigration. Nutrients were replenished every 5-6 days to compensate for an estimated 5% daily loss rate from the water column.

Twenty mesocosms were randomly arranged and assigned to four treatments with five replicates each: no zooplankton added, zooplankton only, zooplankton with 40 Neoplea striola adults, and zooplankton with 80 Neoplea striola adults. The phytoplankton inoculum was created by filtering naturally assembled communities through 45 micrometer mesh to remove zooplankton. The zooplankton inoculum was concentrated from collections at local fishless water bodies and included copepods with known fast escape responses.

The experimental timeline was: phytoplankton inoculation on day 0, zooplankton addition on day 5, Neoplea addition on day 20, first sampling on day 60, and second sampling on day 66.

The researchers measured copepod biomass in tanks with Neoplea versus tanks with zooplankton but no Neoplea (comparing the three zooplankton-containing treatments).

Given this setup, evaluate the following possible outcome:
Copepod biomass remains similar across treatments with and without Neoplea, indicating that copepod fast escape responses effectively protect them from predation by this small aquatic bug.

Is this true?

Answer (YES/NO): YES